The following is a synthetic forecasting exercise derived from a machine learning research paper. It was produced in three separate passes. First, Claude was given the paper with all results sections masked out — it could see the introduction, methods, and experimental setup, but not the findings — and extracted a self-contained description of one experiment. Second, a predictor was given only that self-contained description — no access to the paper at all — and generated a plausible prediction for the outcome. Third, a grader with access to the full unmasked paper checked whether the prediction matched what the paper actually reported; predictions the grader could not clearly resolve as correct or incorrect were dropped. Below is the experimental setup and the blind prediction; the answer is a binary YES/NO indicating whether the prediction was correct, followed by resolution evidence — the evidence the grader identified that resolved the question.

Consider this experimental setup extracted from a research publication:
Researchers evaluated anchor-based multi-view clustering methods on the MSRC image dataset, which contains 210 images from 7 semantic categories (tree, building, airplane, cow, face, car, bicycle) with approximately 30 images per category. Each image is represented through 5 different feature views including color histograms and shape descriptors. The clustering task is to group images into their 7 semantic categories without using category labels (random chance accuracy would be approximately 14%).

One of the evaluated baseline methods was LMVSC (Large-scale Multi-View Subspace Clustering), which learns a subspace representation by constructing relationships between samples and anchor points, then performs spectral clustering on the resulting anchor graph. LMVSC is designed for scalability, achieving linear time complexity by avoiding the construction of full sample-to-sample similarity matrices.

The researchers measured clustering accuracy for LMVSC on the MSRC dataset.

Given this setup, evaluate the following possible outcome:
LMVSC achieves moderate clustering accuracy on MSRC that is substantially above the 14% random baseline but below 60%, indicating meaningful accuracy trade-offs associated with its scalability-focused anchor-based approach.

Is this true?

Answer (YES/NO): YES